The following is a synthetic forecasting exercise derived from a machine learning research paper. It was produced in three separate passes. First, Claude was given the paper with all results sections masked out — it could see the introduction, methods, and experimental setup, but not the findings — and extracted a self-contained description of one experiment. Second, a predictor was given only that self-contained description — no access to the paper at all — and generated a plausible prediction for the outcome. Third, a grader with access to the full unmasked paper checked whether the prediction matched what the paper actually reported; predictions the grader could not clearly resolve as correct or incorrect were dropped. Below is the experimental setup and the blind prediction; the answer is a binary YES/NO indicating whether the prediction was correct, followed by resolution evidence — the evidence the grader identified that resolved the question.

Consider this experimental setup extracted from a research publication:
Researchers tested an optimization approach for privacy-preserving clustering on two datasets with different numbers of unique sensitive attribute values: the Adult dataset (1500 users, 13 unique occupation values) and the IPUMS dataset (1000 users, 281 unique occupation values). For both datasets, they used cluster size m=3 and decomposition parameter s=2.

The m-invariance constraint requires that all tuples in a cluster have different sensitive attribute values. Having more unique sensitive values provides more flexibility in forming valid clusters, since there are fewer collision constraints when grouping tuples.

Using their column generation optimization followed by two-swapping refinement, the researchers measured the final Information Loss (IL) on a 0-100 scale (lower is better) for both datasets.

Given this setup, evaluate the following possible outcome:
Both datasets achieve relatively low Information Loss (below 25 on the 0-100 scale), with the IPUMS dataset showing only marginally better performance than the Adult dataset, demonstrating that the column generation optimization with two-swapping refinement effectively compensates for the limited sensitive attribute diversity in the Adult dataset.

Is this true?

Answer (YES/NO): NO